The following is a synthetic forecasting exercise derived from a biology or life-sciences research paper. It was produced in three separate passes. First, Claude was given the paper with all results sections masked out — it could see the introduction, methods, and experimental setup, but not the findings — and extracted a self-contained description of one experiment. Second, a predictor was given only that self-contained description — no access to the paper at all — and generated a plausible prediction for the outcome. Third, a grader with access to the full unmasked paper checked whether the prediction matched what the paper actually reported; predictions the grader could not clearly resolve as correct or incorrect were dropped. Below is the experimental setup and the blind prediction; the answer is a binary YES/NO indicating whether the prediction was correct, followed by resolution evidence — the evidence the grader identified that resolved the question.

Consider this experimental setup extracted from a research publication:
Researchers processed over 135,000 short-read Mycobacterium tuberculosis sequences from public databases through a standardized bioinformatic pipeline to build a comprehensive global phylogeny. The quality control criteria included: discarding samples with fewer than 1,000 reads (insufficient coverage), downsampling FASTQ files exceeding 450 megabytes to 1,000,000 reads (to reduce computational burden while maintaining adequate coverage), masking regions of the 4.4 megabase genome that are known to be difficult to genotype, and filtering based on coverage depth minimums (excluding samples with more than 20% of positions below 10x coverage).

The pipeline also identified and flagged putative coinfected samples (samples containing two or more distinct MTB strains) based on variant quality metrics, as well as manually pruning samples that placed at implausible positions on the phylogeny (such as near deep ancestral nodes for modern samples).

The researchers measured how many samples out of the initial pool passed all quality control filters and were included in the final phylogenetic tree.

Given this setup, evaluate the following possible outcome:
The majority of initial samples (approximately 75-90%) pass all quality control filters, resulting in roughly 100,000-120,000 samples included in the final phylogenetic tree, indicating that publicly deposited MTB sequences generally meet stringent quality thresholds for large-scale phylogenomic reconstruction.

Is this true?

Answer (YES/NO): NO